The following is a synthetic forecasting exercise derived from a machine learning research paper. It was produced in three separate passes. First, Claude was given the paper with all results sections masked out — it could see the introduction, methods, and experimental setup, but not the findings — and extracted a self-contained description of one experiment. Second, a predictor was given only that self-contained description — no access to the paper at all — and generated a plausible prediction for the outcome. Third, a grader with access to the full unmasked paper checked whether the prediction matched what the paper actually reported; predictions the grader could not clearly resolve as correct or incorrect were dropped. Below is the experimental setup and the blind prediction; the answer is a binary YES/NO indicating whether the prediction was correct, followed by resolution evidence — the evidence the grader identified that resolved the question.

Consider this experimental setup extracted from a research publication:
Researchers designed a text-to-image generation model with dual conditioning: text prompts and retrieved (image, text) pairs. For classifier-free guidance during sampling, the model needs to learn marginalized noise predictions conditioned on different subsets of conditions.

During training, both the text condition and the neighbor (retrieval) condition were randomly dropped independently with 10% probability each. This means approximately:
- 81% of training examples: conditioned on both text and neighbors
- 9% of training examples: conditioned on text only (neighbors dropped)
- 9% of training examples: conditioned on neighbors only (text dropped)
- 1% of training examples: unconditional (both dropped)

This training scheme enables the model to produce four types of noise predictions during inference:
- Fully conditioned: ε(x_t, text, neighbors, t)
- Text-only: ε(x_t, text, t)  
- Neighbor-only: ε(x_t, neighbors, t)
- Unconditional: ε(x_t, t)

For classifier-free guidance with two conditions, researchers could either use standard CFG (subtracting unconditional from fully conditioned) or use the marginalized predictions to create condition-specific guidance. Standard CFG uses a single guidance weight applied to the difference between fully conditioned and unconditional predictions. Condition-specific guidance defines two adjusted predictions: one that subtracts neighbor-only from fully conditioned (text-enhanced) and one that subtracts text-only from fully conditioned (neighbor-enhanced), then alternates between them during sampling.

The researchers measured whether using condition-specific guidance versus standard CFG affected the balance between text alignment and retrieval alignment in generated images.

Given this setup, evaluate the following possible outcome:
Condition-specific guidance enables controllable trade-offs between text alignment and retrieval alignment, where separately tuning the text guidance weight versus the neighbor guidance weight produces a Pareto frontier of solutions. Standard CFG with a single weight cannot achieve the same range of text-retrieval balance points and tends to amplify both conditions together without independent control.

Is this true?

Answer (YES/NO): NO